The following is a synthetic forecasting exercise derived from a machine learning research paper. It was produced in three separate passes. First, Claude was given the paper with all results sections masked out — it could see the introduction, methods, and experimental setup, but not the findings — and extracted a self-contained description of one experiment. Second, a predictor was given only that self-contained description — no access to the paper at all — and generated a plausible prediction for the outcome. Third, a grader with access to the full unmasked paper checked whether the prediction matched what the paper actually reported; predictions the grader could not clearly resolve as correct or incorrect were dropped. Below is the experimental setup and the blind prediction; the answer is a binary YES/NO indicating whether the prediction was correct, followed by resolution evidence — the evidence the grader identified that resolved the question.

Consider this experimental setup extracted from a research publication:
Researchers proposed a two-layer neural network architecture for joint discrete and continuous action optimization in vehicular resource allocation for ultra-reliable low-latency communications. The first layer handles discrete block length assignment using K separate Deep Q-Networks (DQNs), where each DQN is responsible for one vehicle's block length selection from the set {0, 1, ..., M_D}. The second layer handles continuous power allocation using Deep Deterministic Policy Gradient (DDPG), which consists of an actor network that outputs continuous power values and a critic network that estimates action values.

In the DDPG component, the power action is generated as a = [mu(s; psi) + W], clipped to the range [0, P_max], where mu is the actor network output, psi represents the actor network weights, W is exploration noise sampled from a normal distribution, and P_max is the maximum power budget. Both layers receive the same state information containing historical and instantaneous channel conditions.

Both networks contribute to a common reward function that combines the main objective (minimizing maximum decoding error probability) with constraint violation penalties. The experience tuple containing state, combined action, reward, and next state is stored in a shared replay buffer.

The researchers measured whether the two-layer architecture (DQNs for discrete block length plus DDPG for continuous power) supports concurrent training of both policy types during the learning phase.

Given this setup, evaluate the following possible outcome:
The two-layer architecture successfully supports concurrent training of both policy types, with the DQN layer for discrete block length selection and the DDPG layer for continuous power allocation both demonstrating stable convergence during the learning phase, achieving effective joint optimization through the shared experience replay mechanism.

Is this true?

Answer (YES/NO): YES